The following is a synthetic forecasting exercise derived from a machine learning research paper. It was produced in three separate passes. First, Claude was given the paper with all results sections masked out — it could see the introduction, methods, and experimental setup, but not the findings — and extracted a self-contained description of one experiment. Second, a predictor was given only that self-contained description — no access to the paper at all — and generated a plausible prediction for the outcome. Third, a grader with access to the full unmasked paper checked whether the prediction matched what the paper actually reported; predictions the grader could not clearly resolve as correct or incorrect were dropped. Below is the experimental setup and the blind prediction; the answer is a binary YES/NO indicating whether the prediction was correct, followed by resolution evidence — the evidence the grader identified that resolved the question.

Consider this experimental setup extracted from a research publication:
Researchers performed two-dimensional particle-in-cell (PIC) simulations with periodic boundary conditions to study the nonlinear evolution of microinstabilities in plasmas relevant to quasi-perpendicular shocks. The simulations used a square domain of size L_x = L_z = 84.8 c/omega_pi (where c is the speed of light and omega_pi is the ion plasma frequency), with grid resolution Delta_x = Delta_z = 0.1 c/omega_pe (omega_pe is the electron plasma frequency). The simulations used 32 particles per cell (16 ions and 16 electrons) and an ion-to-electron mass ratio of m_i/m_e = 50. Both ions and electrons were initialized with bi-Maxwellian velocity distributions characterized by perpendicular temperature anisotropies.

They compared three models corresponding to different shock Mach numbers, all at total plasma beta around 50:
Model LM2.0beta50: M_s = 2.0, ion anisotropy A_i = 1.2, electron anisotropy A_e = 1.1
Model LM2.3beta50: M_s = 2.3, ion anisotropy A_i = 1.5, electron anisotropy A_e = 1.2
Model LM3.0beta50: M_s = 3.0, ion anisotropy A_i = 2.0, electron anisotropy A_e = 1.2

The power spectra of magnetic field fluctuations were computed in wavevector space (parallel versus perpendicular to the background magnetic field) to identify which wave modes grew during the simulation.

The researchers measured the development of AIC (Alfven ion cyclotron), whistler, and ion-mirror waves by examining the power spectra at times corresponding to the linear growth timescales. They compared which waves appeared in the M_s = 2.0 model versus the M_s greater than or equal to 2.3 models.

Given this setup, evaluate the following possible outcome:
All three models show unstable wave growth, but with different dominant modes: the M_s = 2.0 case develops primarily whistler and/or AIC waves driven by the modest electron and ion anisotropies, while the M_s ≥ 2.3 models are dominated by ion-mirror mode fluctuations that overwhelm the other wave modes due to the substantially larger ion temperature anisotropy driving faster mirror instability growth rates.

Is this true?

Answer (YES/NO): NO